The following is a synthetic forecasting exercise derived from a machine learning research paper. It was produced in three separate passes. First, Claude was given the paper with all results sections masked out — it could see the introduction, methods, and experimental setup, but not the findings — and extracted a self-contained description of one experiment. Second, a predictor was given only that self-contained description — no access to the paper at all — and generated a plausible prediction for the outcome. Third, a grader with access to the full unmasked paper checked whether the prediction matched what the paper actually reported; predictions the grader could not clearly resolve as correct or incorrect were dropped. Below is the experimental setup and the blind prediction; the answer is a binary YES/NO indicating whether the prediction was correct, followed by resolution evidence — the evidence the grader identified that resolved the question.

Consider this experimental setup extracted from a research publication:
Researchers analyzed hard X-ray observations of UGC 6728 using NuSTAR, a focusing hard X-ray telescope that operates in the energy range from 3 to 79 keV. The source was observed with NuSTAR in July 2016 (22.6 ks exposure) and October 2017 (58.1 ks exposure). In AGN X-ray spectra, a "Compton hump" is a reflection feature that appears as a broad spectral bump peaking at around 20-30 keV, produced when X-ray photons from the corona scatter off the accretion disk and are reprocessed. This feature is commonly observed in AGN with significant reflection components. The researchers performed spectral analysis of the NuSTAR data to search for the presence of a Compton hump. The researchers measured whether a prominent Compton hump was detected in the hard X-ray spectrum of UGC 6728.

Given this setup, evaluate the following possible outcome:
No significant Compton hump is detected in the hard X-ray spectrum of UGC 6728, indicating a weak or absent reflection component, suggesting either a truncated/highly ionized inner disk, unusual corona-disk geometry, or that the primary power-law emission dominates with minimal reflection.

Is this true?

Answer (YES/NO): YES